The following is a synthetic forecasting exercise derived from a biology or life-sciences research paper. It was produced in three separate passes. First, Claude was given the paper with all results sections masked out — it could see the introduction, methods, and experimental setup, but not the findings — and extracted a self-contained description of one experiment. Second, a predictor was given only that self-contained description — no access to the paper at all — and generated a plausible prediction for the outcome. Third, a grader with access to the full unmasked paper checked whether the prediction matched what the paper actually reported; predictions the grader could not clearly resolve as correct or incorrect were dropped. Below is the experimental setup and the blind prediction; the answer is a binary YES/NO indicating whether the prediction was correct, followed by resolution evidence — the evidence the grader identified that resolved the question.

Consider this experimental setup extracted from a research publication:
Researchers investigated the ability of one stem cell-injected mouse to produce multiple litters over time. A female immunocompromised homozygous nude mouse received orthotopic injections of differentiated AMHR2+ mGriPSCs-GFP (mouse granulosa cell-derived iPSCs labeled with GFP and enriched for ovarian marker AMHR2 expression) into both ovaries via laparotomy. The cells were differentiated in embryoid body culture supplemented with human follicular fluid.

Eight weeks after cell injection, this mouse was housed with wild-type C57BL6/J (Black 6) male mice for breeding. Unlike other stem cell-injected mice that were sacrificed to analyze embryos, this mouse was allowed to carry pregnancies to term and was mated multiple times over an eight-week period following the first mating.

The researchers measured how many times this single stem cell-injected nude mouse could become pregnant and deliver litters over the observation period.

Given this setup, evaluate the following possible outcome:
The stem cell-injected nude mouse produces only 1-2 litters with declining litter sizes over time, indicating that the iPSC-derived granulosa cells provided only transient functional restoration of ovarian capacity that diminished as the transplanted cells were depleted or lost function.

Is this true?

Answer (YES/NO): NO